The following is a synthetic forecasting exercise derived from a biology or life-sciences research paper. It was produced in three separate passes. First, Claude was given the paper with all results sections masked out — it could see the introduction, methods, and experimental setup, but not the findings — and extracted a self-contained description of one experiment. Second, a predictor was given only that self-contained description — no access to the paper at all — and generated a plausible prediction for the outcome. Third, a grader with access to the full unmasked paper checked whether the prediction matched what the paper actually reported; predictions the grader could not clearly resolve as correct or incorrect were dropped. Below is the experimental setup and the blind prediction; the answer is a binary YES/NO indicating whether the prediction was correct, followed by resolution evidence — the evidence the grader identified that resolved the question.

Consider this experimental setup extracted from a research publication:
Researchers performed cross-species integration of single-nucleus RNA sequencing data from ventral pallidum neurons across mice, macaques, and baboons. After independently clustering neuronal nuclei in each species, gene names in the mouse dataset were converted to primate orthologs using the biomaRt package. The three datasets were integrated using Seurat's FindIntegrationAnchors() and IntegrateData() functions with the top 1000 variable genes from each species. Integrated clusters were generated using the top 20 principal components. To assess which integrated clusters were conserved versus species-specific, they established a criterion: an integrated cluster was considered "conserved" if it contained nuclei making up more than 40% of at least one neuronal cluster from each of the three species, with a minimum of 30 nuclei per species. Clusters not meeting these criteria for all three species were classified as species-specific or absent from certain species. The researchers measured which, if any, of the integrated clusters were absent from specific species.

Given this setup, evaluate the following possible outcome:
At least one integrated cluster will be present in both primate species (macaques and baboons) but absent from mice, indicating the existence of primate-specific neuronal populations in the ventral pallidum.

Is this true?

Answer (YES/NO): YES